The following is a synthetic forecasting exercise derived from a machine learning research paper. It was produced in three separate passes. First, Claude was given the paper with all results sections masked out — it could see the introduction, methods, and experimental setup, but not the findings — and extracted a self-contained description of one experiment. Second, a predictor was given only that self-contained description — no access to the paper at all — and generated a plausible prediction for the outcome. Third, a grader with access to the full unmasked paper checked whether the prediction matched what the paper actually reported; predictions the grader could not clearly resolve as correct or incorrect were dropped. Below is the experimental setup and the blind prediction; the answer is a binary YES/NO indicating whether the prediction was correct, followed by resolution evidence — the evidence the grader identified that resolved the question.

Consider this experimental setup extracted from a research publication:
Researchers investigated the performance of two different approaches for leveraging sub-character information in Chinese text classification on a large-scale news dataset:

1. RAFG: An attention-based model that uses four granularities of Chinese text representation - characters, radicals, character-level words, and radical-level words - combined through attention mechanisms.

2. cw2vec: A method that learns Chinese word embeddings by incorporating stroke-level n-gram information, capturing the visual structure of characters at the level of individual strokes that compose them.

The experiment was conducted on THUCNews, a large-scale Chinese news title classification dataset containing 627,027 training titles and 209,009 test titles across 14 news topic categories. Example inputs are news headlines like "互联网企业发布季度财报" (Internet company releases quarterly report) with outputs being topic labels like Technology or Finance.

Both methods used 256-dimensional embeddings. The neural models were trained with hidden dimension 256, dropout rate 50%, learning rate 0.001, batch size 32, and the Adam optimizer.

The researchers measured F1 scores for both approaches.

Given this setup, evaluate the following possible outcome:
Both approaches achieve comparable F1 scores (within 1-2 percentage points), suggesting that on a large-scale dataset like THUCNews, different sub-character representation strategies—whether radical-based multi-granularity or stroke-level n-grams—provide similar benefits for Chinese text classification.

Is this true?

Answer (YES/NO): NO